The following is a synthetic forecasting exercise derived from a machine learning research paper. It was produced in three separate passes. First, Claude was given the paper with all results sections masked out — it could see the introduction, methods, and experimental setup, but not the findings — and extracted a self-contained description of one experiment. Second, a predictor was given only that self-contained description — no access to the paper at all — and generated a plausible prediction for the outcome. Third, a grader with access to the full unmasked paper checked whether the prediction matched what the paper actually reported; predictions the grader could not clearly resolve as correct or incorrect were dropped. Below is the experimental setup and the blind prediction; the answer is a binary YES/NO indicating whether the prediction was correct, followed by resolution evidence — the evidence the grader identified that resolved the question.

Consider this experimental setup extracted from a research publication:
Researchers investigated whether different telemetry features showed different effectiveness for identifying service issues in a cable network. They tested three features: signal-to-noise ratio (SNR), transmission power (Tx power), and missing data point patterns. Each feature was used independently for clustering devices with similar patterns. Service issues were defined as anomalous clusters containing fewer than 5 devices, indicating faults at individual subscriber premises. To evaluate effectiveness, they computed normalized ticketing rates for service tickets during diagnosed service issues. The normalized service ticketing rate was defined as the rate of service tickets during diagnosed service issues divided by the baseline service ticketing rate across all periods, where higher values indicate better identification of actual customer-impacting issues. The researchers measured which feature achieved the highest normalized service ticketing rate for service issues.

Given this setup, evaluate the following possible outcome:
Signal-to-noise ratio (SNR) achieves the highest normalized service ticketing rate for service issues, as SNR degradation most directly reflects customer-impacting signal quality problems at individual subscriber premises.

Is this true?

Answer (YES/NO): NO